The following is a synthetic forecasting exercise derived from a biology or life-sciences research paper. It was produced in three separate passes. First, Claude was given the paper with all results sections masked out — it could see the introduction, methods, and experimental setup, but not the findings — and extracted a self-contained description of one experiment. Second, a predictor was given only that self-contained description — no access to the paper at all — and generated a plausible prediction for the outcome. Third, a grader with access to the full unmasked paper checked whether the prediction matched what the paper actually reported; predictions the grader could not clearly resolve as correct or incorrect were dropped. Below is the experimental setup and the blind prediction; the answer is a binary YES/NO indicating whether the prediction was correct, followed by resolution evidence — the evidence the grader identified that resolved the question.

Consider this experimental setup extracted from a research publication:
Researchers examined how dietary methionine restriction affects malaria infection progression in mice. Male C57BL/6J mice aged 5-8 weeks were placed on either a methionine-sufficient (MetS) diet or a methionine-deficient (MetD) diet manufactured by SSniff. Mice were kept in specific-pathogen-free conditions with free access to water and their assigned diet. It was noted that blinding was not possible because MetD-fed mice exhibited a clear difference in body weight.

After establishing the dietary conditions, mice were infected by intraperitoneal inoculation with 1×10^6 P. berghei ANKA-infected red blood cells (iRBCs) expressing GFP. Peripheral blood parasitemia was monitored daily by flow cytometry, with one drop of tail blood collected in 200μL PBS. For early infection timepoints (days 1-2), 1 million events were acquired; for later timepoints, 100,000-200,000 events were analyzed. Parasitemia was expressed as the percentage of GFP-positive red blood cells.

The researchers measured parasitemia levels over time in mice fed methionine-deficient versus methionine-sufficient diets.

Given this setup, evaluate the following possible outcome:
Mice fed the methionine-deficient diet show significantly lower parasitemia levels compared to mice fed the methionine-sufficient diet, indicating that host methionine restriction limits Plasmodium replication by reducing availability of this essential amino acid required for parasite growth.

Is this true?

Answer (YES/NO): YES